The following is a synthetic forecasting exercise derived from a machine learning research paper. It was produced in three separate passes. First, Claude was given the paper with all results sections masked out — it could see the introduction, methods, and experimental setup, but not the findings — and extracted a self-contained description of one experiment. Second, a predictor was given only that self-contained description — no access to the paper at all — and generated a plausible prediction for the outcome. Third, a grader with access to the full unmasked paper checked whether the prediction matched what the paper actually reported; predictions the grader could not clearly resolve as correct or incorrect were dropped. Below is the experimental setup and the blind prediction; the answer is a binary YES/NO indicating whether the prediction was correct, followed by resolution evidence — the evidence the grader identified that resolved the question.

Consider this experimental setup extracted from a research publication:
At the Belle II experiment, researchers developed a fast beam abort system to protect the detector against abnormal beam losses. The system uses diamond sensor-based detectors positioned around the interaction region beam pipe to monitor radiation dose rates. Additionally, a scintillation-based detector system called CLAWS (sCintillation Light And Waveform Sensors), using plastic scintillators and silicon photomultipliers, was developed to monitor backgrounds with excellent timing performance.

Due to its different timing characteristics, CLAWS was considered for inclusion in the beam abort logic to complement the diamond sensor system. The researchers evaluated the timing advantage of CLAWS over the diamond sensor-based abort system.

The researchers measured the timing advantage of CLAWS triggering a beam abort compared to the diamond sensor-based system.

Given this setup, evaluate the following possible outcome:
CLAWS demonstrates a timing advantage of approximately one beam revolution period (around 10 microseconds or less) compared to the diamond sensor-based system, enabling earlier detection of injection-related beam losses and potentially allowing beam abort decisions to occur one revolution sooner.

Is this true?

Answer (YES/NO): YES